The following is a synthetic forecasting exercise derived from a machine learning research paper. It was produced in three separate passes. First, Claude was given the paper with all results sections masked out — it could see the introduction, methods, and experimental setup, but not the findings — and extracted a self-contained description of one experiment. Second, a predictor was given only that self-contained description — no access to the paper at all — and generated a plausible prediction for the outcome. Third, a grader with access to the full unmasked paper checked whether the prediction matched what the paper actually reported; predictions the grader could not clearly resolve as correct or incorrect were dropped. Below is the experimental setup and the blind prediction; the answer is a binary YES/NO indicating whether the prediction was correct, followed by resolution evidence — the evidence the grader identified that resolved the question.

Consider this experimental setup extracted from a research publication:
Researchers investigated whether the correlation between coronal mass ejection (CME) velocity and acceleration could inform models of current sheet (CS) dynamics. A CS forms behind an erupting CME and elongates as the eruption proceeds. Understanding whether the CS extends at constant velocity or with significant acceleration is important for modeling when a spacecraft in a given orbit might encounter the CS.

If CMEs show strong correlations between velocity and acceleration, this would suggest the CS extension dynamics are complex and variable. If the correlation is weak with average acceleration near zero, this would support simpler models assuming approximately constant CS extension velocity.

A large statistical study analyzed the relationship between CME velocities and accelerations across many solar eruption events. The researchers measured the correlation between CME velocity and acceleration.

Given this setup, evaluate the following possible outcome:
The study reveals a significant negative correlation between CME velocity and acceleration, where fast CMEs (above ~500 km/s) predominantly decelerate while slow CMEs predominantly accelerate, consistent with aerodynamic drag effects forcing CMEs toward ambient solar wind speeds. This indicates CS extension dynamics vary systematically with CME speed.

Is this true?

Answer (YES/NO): NO